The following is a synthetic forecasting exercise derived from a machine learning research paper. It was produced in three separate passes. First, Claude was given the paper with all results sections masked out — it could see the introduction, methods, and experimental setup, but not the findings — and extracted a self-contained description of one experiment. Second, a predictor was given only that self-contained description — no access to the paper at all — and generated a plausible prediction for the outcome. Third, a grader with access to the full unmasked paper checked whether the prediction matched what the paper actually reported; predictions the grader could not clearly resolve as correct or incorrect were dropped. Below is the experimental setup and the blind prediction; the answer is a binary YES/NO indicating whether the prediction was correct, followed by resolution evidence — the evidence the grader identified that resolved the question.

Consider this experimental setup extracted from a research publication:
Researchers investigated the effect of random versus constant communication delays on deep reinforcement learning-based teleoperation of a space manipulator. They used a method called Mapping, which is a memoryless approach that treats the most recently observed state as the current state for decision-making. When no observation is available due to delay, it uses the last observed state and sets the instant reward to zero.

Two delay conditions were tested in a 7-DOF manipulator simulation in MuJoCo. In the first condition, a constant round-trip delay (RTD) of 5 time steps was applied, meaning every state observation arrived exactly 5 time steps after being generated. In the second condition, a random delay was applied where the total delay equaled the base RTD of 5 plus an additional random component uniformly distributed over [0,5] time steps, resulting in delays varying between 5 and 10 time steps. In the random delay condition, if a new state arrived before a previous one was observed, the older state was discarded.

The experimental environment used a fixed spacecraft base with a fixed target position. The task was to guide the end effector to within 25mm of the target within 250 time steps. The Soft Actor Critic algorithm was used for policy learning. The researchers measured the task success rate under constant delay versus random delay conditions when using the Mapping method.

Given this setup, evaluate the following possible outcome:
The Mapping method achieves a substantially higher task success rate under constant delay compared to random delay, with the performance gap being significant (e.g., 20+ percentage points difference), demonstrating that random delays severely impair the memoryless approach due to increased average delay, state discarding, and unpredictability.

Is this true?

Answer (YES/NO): NO